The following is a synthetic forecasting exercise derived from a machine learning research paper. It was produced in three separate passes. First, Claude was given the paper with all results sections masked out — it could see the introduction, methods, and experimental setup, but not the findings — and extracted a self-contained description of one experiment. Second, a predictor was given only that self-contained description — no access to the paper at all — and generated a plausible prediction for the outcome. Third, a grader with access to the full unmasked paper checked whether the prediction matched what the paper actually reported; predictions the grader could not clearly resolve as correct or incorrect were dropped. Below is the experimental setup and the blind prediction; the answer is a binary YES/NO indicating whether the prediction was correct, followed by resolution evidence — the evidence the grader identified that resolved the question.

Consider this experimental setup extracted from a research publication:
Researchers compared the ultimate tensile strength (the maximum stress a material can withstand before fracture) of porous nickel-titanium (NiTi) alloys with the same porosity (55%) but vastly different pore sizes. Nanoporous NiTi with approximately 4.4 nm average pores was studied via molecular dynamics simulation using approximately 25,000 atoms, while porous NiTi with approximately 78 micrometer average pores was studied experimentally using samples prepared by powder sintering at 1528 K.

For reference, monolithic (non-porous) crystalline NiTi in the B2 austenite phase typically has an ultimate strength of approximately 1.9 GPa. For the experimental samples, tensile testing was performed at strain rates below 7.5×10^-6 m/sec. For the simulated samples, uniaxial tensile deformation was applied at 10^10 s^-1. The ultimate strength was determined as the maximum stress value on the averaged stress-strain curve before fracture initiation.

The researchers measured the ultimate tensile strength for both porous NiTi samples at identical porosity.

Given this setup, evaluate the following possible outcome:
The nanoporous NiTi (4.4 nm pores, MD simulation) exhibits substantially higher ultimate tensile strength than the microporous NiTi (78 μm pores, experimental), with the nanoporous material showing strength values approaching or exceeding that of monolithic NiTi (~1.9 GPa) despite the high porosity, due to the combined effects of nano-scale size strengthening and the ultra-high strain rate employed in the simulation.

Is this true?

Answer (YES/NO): NO